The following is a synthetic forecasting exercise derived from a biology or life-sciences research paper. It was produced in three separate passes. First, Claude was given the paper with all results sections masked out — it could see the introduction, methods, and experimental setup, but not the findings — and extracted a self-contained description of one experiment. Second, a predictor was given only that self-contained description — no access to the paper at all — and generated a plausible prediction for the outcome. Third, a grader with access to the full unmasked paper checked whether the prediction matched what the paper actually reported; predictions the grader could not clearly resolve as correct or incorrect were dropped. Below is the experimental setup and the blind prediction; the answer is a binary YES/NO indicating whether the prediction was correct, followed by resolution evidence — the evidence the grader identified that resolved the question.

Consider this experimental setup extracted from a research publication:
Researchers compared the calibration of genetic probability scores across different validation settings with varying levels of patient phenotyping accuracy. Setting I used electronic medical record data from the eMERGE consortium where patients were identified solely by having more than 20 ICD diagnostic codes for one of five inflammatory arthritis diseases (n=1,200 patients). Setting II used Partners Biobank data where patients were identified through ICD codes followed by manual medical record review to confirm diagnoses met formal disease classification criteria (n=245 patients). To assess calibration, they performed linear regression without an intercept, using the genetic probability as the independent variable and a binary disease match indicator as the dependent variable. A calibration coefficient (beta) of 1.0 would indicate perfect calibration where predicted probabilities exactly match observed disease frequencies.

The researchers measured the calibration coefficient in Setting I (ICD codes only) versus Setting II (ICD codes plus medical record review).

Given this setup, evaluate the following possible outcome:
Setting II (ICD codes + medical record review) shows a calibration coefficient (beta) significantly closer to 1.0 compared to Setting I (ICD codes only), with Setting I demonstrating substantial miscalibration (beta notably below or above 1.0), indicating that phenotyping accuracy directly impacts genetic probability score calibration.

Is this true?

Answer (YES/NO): NO